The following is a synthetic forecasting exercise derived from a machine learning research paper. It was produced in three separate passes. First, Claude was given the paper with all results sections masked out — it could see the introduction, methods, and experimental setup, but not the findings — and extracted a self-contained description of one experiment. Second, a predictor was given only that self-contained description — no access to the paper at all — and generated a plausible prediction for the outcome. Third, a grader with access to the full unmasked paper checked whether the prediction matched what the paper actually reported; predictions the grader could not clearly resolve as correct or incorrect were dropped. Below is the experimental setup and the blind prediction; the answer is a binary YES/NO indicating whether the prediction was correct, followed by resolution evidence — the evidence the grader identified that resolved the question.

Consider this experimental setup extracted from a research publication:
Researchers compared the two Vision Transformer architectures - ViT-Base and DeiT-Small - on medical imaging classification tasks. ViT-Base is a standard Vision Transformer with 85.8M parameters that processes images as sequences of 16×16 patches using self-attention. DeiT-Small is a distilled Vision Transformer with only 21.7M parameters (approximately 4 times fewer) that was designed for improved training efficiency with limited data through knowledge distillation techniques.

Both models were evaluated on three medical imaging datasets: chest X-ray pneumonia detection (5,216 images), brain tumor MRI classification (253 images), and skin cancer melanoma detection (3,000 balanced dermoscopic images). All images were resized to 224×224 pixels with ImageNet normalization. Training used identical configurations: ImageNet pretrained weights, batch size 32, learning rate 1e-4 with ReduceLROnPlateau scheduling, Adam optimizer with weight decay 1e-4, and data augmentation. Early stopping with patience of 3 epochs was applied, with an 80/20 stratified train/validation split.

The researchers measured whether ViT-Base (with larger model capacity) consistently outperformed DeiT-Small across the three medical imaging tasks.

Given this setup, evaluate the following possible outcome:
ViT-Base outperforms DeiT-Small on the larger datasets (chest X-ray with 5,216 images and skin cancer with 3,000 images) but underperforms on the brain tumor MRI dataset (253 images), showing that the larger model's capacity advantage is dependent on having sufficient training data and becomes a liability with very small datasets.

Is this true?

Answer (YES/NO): NO